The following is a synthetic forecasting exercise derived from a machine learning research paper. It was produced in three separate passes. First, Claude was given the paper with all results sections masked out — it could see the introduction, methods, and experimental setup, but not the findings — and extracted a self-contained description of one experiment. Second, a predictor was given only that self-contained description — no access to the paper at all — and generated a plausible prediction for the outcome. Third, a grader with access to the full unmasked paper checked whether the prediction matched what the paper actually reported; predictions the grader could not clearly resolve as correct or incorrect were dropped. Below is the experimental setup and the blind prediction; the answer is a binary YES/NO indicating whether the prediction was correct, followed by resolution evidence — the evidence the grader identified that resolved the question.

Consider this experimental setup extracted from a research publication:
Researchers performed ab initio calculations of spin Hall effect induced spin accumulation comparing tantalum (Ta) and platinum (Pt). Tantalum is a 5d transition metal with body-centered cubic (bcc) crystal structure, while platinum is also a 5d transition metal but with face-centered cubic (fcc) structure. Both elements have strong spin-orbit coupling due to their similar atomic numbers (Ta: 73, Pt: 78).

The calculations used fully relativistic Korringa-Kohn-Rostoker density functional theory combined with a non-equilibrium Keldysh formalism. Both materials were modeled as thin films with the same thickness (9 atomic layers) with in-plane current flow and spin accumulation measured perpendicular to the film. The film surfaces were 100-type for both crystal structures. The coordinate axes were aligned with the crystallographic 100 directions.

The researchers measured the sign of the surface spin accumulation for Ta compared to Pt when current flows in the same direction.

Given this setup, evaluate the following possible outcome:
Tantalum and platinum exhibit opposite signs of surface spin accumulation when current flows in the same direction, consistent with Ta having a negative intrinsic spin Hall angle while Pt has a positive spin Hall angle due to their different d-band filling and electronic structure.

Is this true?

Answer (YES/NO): YES